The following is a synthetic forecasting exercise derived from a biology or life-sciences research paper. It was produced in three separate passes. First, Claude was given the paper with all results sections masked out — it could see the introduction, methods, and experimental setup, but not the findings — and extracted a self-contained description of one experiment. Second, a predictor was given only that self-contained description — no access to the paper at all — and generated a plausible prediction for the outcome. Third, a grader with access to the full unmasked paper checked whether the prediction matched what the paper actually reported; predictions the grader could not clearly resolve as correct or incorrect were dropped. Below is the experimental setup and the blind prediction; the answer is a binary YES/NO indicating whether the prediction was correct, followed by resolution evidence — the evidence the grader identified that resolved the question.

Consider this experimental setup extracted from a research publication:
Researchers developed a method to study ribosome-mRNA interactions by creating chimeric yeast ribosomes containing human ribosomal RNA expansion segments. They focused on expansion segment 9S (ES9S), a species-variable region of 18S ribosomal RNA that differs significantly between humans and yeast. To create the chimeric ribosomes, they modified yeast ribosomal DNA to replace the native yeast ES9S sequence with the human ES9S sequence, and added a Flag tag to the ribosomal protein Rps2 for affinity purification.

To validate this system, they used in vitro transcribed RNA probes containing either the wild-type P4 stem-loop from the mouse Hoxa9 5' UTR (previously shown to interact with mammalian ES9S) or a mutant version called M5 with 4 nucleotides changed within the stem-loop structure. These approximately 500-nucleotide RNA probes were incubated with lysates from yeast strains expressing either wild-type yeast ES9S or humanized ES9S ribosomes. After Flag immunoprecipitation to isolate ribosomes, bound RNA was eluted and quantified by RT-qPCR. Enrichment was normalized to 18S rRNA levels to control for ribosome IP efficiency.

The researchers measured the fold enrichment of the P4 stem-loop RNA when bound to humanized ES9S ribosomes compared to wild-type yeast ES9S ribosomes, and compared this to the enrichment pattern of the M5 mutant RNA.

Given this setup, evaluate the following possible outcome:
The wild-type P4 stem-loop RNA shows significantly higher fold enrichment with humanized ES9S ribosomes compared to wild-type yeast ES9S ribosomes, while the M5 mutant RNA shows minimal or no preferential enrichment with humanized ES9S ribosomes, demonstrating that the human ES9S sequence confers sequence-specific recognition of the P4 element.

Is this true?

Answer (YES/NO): YES